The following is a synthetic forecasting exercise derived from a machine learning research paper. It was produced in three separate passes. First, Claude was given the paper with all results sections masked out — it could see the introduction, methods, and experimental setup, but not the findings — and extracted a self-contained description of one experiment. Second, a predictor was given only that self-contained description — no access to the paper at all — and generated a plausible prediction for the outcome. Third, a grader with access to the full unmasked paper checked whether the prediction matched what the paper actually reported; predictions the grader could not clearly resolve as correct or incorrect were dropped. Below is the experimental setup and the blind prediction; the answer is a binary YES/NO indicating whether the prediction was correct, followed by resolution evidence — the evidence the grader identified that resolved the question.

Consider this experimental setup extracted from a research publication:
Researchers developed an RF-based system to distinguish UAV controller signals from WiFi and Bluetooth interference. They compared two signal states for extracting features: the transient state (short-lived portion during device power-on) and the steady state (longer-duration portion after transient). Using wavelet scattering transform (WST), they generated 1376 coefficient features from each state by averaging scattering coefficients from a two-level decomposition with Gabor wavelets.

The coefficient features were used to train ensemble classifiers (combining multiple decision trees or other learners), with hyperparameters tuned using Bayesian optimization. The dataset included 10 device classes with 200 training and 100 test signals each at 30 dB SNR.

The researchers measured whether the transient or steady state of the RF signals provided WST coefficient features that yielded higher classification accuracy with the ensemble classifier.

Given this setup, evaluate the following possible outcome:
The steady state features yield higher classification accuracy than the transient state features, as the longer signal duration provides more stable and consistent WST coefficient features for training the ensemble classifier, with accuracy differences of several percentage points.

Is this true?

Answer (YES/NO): NO